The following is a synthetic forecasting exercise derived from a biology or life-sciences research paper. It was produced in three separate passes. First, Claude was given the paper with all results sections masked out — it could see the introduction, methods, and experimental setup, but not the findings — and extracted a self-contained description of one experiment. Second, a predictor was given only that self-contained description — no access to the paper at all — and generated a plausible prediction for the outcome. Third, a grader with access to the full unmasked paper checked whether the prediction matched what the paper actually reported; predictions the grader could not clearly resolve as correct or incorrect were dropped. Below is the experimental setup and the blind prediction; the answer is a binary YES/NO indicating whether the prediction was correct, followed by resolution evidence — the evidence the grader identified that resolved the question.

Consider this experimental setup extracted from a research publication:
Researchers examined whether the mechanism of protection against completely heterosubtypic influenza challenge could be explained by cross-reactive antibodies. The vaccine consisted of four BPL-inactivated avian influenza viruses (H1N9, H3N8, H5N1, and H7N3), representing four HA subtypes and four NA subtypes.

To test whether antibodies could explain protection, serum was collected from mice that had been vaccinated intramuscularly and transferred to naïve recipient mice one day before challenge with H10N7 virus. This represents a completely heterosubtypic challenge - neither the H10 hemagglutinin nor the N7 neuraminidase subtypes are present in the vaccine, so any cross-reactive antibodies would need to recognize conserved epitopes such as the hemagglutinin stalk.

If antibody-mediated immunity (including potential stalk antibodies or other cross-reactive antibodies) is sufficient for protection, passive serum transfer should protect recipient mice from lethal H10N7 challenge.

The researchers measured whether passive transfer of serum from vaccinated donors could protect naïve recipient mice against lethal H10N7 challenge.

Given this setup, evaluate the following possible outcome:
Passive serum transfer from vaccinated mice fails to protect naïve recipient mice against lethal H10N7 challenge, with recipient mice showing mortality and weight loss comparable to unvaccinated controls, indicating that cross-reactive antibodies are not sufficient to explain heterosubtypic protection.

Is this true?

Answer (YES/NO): YES